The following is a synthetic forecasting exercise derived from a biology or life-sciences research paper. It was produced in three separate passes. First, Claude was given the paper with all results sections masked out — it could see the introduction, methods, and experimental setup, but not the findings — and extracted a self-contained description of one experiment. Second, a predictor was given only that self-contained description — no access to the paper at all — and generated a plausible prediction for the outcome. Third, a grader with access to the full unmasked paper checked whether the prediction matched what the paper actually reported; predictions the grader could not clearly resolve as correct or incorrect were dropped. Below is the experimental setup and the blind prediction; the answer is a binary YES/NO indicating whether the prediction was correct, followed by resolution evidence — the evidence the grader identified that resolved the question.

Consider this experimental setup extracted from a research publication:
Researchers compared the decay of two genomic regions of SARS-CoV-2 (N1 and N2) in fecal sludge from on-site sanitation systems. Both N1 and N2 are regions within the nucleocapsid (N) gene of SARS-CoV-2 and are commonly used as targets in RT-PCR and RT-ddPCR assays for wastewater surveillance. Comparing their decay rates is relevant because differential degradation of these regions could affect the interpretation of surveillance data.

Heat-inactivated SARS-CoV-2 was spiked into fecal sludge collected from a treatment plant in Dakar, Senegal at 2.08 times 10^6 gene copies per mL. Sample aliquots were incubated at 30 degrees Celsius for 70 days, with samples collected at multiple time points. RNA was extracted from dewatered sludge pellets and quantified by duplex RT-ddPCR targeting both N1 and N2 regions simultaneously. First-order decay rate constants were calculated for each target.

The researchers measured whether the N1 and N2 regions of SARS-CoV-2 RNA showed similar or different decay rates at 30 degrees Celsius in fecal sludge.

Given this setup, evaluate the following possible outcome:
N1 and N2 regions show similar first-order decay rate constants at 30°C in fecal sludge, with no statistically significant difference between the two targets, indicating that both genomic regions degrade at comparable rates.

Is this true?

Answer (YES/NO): YES